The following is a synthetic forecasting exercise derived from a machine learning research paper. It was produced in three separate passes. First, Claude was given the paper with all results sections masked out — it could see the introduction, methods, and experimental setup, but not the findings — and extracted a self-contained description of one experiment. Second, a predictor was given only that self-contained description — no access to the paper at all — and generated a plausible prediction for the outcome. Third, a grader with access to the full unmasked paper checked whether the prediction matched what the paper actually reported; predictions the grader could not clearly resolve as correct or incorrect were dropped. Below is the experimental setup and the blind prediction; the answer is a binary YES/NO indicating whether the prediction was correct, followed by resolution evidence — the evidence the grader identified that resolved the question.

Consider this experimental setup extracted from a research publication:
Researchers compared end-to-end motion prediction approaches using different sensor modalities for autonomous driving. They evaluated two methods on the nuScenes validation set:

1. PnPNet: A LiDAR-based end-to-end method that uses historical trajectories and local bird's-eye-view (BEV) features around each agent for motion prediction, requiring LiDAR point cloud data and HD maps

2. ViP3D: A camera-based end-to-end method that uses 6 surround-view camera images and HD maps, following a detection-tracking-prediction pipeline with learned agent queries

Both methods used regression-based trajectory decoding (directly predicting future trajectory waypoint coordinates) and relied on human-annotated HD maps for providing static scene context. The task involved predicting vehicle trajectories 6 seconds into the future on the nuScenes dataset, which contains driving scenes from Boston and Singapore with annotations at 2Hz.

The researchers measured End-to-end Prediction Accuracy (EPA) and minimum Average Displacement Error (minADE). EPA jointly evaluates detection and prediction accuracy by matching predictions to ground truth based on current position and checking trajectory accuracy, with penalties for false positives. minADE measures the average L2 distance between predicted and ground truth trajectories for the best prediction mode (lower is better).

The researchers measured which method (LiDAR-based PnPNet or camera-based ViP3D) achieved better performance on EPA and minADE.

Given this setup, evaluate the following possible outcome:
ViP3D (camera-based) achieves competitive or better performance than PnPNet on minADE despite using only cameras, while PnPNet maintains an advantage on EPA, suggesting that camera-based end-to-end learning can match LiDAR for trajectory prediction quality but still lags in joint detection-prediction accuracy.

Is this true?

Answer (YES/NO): NO